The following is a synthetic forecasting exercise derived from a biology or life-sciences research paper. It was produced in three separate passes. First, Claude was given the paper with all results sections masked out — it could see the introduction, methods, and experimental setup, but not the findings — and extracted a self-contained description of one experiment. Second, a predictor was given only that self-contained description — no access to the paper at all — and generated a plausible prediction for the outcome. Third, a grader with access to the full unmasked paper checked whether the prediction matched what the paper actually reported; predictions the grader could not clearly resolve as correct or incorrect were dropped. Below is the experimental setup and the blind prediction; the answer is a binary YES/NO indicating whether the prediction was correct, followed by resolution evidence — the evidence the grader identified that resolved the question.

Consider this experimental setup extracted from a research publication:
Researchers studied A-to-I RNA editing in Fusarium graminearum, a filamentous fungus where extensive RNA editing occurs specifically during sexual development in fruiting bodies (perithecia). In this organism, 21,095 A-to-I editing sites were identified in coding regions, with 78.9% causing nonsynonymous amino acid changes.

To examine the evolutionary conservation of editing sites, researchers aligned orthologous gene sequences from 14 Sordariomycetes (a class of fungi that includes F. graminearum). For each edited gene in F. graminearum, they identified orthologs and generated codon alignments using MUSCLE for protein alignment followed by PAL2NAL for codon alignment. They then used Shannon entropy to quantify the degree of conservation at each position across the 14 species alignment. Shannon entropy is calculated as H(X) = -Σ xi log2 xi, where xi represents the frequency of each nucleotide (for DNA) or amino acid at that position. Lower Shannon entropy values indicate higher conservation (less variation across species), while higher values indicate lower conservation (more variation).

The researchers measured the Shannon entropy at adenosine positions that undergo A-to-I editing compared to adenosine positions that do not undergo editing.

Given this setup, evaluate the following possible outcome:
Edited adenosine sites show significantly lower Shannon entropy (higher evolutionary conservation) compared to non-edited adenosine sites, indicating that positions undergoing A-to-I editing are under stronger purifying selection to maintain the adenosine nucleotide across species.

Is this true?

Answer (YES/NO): NO